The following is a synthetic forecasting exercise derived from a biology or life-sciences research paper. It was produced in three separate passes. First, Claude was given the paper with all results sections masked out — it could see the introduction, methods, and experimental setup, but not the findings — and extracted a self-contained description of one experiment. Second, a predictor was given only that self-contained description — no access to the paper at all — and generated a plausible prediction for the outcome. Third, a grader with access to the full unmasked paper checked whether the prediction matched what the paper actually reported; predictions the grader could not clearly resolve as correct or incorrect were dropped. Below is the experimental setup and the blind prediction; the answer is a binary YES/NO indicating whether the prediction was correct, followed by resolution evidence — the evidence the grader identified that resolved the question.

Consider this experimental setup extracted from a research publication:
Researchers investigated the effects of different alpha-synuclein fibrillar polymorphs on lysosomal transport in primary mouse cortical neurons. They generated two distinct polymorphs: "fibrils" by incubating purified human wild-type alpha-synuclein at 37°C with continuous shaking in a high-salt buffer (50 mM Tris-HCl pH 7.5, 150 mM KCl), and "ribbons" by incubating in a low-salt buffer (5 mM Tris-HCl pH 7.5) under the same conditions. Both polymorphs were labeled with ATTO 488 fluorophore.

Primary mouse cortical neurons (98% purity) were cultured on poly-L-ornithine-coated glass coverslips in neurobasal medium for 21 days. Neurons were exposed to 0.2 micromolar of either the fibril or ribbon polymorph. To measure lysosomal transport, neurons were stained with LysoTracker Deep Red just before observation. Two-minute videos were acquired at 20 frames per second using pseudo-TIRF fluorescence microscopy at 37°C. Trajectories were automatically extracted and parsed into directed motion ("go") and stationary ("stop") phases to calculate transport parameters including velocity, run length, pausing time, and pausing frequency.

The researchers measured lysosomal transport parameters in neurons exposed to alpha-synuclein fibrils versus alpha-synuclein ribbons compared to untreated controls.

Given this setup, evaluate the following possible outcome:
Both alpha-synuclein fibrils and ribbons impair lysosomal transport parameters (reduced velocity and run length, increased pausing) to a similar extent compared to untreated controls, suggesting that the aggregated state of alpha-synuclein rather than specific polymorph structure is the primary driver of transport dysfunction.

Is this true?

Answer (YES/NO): NO